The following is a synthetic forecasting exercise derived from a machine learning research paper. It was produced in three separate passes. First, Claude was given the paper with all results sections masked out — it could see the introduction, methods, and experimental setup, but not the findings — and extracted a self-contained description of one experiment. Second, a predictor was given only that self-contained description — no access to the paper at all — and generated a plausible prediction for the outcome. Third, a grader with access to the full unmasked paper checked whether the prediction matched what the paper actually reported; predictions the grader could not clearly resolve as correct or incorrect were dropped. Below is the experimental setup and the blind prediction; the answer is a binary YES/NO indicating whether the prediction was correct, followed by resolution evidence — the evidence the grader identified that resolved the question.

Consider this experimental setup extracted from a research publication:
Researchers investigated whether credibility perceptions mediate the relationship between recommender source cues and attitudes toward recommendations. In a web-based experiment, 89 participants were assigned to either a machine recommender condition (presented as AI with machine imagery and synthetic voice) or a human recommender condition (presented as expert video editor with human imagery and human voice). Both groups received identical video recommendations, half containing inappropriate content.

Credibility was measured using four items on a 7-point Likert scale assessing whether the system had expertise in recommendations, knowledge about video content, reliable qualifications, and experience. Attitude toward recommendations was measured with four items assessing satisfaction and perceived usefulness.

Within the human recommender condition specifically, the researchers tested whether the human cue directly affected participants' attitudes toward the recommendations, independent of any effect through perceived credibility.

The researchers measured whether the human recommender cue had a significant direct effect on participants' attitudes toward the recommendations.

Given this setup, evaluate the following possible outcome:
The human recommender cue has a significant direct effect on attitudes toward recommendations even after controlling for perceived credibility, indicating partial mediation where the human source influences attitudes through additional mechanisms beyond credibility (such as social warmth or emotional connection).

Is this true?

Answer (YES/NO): NO